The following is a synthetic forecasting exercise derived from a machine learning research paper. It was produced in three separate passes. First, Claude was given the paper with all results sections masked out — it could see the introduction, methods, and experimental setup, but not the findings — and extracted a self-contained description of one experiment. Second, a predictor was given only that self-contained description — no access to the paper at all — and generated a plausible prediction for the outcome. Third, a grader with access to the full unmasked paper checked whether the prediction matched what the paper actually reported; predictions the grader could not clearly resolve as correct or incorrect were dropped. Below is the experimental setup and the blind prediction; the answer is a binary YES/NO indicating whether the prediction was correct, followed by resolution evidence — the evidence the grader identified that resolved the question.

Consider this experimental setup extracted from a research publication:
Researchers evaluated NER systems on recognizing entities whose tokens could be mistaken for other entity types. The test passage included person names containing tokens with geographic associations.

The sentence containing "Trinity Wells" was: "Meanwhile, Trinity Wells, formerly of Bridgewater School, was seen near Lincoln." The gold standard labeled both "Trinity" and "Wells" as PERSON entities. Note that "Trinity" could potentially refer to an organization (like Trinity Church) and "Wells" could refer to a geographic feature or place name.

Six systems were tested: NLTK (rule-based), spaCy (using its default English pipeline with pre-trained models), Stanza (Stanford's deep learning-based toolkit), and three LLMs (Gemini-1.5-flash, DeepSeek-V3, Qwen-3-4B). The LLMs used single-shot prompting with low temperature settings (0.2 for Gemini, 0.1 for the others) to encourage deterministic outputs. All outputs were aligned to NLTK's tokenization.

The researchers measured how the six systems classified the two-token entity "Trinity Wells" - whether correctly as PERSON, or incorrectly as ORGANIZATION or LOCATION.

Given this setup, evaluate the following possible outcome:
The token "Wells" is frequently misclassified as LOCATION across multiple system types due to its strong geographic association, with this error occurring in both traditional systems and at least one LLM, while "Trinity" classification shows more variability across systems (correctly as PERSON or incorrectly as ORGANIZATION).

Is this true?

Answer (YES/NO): NO